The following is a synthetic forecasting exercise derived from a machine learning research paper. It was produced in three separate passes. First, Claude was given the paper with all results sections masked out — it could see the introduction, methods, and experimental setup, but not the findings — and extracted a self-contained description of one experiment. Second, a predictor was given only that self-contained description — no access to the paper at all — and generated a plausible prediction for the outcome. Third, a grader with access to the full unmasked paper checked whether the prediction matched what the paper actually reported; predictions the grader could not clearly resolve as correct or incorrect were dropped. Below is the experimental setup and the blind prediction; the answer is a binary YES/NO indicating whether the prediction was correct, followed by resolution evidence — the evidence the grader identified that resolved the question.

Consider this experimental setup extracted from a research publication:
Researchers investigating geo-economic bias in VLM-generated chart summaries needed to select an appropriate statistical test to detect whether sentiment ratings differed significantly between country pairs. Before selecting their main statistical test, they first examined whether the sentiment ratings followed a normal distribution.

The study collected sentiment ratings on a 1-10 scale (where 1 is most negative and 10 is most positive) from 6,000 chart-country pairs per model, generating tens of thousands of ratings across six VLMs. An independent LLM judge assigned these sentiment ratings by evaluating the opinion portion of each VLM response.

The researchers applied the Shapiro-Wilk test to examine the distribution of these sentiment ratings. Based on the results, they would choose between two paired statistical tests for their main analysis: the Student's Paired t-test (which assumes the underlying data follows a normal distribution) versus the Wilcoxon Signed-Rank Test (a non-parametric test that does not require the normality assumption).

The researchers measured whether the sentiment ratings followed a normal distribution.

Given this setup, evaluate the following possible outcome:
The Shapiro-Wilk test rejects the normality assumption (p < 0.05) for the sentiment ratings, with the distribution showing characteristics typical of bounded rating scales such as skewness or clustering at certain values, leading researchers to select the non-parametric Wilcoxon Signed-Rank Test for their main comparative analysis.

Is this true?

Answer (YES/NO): NO